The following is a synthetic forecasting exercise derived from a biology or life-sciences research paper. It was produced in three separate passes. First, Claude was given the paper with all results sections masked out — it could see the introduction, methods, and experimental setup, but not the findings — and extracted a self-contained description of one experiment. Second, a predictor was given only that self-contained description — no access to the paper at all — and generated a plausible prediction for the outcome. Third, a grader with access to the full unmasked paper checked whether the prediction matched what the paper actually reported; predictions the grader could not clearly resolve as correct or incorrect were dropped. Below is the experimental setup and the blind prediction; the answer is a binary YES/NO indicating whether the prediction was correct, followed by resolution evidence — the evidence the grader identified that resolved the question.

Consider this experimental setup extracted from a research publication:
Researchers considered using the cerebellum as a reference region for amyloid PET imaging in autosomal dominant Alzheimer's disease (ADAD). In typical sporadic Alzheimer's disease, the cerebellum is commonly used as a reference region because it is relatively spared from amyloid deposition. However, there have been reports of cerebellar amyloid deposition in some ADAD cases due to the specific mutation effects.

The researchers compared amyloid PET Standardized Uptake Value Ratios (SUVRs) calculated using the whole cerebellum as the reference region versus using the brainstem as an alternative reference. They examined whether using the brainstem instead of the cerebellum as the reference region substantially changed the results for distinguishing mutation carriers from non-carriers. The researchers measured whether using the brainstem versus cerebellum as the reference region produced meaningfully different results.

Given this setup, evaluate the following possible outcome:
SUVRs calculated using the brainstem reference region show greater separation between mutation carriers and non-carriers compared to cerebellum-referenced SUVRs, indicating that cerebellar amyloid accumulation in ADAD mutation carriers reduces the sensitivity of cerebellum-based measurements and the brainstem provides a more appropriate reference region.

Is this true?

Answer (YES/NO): NO